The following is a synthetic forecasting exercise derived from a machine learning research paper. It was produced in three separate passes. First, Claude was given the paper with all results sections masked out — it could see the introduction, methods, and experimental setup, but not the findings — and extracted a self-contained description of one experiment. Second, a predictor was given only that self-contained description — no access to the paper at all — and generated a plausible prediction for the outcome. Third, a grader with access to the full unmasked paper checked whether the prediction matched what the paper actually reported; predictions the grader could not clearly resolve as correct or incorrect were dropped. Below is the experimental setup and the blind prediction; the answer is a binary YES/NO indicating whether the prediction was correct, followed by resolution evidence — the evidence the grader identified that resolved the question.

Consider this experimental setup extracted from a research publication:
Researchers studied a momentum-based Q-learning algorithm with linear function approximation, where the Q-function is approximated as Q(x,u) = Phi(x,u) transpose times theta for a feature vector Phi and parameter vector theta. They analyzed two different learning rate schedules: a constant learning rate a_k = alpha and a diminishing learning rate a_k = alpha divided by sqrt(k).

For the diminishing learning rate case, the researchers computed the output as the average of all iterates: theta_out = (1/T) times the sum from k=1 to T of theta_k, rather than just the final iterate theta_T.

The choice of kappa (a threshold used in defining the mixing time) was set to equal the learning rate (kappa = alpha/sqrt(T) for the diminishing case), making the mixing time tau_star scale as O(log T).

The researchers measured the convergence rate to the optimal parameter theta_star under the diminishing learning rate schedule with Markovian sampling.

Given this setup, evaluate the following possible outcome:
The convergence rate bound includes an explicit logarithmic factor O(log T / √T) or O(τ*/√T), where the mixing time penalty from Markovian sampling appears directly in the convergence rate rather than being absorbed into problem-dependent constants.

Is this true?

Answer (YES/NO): YES